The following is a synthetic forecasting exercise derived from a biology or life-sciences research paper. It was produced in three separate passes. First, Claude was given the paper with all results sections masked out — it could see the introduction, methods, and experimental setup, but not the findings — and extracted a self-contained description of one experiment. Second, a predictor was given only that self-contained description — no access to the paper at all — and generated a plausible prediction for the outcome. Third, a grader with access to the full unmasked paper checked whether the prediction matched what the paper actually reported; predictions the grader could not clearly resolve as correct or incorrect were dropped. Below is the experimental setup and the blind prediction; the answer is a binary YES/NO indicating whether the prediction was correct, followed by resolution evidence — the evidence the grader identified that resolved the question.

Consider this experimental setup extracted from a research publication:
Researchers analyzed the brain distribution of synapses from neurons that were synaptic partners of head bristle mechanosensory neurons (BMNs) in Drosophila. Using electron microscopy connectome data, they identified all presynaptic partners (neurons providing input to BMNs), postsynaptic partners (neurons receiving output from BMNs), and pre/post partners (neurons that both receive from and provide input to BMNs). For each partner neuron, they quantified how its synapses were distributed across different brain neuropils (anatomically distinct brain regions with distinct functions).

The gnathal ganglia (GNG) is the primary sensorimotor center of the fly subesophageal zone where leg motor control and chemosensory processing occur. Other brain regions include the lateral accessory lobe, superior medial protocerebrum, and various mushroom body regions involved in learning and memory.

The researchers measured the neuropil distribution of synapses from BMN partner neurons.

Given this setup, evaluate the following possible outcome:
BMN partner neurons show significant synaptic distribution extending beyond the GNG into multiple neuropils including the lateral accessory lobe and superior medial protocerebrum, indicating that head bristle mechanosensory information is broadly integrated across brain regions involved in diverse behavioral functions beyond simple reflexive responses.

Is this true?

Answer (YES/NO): NO